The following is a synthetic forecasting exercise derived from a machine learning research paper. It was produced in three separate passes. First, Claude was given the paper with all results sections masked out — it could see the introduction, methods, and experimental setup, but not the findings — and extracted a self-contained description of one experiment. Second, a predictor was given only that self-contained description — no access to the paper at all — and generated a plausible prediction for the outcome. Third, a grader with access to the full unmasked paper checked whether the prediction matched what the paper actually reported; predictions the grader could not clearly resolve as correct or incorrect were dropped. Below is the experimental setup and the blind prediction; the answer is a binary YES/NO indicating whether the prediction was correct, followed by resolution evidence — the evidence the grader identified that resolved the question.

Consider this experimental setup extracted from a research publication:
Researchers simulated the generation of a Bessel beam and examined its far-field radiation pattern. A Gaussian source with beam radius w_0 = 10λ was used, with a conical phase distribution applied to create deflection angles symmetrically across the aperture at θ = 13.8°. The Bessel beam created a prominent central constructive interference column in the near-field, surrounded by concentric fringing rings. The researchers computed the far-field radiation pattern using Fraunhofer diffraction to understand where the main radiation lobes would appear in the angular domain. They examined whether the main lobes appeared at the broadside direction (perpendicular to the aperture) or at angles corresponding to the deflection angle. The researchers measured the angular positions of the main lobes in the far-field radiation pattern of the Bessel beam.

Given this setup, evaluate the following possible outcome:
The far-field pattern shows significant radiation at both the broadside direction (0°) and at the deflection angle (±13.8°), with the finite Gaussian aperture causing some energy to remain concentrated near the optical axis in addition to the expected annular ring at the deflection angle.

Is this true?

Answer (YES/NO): NO